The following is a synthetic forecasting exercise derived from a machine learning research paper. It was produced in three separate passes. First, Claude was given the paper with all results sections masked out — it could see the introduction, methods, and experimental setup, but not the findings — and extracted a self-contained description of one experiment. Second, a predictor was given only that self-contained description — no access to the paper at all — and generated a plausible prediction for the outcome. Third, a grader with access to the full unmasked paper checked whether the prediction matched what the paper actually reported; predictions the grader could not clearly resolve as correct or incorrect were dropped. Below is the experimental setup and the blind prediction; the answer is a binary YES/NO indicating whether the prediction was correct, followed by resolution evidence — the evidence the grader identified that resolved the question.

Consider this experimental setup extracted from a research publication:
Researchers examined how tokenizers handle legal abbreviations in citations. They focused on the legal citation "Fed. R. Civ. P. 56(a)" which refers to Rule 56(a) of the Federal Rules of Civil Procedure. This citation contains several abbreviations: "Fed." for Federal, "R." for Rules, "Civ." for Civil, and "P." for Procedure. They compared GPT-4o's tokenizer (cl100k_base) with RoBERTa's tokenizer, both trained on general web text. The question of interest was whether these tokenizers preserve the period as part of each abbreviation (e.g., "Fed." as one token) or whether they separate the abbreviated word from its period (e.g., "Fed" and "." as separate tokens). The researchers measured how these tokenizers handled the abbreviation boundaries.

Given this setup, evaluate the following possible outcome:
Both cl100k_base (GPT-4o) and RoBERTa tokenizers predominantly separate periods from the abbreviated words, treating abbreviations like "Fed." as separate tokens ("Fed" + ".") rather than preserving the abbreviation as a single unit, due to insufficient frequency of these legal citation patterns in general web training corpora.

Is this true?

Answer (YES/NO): YES